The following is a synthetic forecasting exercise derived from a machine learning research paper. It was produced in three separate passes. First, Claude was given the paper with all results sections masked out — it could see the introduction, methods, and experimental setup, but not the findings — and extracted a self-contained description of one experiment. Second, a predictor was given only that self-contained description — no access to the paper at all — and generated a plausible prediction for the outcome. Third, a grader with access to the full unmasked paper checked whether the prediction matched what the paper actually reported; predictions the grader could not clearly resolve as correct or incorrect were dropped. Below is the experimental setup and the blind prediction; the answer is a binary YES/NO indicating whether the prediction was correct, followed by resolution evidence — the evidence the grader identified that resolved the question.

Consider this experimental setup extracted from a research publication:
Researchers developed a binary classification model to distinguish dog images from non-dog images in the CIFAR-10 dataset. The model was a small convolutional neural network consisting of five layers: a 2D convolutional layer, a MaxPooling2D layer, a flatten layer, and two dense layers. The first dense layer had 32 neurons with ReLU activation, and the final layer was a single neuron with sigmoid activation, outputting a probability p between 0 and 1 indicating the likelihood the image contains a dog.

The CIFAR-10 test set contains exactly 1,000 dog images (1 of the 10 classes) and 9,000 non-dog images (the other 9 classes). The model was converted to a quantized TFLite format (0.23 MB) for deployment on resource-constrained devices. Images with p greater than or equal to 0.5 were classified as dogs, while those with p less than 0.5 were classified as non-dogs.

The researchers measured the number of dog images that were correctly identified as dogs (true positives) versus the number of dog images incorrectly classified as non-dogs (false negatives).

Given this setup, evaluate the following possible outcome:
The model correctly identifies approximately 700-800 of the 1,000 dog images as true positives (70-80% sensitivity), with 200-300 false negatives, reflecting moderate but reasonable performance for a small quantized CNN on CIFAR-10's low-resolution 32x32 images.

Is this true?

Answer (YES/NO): NO